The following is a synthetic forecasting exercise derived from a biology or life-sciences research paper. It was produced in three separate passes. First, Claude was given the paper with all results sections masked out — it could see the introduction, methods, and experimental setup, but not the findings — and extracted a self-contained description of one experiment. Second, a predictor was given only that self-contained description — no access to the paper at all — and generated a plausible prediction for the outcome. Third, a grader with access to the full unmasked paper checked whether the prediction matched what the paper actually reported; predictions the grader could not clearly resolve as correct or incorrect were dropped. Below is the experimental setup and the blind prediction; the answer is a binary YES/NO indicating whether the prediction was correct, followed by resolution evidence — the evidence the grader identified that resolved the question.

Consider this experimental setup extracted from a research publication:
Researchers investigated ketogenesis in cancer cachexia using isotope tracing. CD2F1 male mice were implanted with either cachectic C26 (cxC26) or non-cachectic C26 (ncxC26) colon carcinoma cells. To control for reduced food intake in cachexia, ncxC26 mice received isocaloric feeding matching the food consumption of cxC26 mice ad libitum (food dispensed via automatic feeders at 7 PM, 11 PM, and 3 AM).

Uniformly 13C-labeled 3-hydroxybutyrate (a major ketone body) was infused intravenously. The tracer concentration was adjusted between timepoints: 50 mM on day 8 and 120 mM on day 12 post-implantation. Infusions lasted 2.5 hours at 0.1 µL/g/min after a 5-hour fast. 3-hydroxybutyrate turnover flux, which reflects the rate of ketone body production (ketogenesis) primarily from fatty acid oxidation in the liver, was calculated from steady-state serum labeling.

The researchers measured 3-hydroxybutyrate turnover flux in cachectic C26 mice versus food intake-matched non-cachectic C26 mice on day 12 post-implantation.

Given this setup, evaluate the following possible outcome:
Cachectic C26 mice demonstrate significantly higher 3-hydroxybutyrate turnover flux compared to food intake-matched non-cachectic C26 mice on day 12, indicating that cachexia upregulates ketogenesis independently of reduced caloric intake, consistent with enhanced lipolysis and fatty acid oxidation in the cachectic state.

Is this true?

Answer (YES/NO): NO